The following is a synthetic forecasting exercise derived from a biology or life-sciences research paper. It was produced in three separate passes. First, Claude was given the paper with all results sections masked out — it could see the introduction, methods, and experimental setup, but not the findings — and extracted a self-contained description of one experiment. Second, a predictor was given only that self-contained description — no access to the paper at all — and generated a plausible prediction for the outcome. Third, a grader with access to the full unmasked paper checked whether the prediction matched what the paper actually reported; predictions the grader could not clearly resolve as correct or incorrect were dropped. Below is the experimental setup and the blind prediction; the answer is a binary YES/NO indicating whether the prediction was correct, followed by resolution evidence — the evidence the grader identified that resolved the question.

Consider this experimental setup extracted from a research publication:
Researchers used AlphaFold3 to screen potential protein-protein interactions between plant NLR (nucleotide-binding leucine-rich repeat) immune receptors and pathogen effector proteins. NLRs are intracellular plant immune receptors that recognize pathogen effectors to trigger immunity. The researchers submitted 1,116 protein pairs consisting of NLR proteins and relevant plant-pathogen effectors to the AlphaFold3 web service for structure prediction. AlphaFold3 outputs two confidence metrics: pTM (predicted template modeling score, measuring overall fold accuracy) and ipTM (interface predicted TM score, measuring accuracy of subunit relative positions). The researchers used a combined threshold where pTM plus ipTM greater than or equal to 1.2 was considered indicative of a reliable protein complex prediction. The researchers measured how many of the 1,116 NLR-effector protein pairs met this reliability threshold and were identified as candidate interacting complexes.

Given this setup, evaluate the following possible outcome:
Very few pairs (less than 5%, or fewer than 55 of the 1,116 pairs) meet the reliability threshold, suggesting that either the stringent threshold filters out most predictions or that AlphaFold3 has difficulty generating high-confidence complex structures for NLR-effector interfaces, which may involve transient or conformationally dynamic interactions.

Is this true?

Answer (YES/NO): YES